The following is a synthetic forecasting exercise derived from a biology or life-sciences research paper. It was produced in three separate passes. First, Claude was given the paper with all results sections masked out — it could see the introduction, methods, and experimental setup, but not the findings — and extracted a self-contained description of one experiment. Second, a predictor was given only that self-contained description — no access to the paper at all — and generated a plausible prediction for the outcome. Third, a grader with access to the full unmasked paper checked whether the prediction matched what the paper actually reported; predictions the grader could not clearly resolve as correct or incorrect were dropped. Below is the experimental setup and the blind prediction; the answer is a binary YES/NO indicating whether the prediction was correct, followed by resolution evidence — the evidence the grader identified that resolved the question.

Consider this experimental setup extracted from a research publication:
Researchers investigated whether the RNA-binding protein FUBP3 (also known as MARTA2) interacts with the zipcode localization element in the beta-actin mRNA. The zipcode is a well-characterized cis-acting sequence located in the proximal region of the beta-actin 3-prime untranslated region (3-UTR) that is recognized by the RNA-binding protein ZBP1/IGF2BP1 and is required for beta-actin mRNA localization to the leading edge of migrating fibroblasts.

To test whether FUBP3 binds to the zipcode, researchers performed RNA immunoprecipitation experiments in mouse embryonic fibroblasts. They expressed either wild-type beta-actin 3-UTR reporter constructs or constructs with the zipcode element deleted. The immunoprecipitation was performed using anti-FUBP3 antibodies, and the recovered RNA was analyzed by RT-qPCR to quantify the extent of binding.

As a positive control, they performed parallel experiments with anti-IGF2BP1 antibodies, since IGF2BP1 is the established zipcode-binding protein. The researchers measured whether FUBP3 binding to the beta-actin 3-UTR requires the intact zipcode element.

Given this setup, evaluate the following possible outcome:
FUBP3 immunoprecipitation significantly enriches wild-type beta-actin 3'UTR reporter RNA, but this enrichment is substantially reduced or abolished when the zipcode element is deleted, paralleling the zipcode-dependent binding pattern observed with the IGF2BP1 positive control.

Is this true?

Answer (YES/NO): NO